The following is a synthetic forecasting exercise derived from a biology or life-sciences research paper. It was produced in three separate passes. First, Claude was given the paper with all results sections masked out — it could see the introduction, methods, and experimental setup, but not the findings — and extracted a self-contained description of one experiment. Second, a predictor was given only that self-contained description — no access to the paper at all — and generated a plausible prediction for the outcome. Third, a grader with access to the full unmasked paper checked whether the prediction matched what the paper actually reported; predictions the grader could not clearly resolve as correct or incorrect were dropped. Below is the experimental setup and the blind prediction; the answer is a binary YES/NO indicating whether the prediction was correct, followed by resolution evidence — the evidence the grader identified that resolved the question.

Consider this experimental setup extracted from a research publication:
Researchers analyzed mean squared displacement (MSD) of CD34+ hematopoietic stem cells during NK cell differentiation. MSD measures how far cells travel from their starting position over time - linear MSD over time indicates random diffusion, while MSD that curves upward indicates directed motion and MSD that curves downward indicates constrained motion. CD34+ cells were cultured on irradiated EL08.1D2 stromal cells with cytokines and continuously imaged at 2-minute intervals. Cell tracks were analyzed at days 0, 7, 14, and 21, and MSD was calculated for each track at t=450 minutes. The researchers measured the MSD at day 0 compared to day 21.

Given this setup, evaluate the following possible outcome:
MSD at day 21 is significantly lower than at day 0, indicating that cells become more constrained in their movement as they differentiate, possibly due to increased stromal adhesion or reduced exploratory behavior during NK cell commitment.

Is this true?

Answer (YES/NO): NO